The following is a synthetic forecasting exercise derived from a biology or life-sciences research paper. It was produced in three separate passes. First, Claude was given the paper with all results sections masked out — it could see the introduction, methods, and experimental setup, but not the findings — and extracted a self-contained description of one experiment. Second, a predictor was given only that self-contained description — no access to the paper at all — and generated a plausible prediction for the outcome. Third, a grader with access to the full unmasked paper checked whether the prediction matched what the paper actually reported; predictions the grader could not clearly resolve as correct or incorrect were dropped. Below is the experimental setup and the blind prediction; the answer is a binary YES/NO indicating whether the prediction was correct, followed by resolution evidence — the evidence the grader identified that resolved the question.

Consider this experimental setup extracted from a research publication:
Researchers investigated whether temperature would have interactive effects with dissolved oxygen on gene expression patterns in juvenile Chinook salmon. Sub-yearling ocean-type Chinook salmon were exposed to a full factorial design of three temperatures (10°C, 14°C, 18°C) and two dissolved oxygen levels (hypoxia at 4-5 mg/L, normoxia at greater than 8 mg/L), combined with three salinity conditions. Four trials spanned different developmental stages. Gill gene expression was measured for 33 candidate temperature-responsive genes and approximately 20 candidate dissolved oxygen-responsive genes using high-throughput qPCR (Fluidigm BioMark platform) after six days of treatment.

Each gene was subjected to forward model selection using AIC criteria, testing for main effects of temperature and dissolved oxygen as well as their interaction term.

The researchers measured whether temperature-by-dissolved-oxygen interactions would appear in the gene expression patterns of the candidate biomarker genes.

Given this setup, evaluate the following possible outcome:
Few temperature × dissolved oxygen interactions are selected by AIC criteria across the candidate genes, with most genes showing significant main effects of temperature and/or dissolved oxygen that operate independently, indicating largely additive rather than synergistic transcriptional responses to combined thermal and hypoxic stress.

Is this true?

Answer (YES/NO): NO